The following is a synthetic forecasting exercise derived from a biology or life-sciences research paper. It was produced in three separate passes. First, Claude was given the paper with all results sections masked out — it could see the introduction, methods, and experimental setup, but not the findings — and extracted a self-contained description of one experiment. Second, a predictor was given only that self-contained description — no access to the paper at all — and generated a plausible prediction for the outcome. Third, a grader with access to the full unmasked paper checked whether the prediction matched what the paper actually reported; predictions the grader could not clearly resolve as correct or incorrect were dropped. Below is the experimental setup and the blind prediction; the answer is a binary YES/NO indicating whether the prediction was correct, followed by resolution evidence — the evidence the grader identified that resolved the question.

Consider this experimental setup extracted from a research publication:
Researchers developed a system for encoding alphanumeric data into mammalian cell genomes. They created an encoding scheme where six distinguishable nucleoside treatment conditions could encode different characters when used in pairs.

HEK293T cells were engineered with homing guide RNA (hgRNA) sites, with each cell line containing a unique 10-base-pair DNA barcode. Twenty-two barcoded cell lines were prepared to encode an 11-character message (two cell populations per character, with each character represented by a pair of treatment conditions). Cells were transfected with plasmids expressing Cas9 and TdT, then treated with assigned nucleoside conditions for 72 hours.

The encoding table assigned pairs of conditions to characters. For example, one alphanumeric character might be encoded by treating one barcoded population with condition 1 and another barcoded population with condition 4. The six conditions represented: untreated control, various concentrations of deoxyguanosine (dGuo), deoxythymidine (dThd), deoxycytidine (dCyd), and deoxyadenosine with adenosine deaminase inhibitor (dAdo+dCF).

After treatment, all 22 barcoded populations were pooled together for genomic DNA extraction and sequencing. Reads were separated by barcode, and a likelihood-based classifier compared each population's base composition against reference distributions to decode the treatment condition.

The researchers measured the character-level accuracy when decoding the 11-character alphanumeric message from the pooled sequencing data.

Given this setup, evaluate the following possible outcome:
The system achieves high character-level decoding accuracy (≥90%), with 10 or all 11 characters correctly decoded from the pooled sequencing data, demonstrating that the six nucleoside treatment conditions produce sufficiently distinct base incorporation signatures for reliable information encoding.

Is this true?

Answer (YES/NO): YES